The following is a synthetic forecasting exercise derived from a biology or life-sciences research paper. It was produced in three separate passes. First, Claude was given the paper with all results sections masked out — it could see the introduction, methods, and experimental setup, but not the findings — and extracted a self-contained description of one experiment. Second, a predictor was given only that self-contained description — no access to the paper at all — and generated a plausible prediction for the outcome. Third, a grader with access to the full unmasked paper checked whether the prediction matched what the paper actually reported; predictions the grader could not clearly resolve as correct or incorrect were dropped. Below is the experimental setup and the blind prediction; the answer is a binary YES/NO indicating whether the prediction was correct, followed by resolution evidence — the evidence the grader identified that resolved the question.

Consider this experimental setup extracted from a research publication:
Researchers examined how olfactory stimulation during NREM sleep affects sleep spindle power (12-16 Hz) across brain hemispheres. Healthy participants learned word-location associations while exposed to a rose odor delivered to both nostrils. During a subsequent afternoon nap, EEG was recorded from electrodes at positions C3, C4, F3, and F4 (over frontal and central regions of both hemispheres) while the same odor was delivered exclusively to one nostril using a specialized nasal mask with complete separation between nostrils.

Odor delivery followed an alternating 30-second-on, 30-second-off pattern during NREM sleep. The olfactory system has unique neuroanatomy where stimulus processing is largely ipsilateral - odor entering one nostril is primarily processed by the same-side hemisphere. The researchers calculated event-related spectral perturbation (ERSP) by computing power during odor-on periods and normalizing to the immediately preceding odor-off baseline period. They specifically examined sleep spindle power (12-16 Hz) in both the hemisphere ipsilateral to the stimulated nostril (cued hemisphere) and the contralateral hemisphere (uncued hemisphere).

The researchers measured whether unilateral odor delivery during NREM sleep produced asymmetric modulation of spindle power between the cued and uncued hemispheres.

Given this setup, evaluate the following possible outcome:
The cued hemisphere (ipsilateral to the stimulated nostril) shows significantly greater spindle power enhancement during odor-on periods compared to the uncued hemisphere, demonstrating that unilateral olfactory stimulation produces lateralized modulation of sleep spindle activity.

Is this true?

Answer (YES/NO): NO